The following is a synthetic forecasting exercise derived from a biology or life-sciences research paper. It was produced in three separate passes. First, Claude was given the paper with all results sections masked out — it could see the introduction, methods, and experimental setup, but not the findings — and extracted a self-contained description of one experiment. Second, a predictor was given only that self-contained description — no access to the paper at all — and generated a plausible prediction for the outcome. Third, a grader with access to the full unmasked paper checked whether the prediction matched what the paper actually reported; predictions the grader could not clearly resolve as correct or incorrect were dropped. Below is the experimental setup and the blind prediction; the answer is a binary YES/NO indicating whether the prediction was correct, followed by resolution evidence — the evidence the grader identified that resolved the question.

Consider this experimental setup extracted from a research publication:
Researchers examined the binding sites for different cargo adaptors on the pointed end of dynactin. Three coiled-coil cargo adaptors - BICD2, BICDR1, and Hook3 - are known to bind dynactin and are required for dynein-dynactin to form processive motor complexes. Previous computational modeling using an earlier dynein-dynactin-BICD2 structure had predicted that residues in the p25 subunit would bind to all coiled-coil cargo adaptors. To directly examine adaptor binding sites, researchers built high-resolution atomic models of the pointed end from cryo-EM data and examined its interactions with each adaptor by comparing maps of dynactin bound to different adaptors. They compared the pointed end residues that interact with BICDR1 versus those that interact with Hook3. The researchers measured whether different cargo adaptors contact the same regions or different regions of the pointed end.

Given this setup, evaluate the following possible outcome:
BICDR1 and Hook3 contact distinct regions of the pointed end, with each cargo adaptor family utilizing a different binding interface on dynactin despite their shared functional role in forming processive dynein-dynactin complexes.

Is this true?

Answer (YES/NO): YES